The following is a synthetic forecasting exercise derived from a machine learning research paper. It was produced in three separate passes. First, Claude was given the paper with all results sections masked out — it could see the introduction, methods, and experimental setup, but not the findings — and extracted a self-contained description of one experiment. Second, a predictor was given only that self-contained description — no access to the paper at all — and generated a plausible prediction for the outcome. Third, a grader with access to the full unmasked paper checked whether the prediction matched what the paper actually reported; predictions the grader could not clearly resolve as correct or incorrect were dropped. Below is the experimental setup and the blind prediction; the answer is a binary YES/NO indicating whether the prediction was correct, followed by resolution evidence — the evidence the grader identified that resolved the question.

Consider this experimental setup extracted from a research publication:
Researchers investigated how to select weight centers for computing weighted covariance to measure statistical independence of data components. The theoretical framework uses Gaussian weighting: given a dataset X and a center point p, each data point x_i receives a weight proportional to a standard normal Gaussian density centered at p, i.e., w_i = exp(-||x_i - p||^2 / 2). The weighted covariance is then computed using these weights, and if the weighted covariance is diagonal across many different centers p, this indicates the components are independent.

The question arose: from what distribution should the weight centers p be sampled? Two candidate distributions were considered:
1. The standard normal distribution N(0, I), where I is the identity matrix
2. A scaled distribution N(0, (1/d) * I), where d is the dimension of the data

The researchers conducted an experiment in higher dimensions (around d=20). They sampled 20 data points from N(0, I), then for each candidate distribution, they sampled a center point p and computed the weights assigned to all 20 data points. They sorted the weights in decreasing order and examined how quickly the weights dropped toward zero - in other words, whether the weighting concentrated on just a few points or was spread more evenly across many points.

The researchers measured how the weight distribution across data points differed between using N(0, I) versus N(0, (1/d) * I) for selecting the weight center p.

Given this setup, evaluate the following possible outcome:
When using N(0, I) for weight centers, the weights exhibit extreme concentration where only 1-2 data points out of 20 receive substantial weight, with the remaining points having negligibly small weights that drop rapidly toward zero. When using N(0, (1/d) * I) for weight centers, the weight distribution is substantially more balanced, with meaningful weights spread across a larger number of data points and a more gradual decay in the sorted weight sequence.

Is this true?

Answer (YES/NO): YES